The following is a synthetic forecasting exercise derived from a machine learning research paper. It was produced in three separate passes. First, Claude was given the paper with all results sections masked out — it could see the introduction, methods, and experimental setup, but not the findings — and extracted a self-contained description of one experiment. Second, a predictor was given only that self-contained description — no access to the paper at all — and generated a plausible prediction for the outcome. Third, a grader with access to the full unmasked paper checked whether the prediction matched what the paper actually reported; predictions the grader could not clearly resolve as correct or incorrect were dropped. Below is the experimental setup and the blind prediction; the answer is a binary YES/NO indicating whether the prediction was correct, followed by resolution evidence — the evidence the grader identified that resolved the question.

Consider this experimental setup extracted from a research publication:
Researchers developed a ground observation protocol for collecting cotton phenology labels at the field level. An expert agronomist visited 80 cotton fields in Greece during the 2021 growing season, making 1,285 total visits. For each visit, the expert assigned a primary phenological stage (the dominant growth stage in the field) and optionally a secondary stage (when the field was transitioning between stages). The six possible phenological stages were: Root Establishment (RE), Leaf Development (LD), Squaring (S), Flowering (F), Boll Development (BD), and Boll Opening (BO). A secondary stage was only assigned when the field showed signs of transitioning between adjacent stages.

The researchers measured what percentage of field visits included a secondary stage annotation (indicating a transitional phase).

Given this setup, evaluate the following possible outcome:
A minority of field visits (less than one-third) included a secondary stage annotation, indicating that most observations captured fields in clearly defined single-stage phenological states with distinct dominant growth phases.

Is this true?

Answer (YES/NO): NO